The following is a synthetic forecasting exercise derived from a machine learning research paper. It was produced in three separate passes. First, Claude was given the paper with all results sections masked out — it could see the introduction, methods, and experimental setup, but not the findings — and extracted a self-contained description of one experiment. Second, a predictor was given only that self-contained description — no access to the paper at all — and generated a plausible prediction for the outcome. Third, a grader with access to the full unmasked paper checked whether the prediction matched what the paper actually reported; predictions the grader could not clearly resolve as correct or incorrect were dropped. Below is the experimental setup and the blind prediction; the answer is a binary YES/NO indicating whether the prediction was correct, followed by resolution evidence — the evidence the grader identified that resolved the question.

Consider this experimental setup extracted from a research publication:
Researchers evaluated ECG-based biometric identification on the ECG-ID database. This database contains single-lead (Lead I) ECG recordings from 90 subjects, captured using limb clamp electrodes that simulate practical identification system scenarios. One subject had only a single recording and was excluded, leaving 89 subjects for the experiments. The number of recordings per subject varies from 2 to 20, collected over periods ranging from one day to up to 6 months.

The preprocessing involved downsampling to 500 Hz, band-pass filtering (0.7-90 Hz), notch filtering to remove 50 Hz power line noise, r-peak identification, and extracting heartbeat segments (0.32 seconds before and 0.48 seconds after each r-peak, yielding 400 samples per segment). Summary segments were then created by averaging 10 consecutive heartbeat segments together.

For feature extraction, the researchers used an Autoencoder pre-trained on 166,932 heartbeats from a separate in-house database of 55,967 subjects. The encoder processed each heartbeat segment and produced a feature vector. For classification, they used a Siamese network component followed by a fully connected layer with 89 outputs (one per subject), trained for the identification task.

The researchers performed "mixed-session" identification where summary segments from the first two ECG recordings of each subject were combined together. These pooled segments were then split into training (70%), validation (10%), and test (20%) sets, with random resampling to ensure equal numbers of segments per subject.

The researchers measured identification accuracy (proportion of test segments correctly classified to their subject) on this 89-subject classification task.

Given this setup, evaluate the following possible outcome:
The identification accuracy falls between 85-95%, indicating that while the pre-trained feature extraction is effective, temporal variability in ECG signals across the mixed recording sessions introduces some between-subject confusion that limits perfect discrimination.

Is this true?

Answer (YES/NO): NO